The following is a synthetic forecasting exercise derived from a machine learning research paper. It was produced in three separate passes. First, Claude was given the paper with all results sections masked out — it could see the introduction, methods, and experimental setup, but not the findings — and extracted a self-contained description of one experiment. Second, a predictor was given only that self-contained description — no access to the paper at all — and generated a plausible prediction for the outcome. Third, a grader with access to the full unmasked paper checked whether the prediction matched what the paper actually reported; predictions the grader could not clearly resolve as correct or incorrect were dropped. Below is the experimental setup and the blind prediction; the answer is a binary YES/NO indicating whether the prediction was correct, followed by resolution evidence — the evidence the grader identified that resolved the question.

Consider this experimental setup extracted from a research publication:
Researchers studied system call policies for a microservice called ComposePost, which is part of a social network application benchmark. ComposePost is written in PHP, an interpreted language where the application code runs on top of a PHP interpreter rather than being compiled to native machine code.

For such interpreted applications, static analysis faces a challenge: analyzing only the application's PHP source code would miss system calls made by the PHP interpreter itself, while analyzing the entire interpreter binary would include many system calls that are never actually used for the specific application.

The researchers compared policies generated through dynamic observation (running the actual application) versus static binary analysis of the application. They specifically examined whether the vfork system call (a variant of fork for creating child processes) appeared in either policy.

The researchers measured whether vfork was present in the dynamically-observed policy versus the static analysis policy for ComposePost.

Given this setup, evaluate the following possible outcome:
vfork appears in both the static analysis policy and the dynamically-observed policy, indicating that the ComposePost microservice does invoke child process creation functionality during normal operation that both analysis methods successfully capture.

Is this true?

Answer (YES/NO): NO